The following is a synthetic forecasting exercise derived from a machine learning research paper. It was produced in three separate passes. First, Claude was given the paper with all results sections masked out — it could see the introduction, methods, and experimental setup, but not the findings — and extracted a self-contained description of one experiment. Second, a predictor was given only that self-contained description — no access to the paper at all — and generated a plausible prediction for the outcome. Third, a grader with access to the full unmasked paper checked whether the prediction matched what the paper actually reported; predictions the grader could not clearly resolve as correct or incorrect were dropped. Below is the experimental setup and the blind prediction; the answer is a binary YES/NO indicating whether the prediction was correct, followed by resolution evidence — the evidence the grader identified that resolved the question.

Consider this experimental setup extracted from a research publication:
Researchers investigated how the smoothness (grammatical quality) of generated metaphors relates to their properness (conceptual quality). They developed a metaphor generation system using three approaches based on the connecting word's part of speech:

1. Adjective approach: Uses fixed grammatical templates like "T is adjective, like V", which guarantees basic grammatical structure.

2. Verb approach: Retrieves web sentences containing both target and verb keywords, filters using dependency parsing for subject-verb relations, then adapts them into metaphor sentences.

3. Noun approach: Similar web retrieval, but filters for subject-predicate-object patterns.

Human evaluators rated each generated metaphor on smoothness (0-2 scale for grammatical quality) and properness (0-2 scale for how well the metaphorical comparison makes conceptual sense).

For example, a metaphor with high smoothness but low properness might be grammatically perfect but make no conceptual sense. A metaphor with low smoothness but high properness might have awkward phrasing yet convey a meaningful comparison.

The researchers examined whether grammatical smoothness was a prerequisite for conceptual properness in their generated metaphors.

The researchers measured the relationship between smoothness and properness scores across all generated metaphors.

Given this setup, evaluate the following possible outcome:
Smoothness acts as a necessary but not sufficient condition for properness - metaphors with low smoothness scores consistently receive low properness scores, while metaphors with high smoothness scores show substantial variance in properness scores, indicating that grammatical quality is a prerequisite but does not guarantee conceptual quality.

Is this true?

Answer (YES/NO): YES